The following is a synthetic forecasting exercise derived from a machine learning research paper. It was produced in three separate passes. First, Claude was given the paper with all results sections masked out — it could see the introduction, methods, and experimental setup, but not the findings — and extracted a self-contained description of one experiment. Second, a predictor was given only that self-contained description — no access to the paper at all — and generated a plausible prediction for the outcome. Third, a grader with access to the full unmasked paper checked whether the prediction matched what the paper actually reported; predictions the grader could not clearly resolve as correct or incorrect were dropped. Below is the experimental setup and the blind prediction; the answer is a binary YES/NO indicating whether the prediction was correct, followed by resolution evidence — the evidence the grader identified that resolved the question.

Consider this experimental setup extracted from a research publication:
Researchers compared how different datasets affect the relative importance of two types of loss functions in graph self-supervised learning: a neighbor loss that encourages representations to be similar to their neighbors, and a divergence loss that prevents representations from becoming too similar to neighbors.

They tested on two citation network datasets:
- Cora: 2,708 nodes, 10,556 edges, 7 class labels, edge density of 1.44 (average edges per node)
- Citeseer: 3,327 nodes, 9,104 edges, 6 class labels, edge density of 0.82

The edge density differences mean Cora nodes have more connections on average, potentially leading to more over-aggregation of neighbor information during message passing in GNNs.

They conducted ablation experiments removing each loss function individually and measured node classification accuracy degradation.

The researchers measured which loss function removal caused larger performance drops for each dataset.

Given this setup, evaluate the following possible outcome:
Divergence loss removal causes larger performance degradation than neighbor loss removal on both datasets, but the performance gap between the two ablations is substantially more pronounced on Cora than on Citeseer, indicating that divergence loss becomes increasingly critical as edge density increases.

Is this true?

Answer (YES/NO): NO